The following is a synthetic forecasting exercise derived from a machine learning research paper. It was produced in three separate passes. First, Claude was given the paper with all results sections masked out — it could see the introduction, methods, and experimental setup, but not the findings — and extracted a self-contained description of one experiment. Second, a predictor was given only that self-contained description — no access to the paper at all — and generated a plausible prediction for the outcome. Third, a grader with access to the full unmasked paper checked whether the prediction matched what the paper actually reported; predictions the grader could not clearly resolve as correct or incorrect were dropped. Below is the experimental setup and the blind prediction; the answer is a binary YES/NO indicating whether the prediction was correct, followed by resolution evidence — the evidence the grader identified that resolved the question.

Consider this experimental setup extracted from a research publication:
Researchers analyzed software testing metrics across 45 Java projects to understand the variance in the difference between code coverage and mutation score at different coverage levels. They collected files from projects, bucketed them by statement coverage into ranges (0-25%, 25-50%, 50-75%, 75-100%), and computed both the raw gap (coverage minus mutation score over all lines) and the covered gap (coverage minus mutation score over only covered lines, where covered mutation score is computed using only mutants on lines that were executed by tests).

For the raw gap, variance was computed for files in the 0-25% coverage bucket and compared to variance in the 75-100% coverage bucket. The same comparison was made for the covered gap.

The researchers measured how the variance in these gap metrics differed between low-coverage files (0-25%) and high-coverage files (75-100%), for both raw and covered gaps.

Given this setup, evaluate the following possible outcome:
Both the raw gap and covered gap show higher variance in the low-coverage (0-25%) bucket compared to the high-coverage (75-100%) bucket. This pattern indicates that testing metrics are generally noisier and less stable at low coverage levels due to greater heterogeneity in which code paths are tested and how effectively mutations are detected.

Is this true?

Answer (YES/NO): NO